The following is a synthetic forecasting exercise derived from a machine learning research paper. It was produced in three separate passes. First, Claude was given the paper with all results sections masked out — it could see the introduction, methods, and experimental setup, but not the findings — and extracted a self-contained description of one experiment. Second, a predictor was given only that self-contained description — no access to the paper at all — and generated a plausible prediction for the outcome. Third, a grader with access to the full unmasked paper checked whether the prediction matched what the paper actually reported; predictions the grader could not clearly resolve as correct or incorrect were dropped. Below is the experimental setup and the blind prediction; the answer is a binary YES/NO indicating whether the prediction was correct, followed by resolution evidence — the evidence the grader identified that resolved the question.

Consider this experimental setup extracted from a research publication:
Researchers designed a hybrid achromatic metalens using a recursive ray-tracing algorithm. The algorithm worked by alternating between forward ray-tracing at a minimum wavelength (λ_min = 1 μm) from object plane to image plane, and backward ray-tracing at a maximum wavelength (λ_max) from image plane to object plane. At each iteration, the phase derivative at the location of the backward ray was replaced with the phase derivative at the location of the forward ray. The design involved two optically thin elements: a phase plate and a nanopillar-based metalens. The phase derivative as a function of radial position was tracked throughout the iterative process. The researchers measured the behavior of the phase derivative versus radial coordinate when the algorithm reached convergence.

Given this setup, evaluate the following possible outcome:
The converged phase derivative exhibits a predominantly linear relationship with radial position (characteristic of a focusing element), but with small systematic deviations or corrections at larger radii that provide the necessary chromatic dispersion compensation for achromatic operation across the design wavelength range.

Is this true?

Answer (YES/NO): NO